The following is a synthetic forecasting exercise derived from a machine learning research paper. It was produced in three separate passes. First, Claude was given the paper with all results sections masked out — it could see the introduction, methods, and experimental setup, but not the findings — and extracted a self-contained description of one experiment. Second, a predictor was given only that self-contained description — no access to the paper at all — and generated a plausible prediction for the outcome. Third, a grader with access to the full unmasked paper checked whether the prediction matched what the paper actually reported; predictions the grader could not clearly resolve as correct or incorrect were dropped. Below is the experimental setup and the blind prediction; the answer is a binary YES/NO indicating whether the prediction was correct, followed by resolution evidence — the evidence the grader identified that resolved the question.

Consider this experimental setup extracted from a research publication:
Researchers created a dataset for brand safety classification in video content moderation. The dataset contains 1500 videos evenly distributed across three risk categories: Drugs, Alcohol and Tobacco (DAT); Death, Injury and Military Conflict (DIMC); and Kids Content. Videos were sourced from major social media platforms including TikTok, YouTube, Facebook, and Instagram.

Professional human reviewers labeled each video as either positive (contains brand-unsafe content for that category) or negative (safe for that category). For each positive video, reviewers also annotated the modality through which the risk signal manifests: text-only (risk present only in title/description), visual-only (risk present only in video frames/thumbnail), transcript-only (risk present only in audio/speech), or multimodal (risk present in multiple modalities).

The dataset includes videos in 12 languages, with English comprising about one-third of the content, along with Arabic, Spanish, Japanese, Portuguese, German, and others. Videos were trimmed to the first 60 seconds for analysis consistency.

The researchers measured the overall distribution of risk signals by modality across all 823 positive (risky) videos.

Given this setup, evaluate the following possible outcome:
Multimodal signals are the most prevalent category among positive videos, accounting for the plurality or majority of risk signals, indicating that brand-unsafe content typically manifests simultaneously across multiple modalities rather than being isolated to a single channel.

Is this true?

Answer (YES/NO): YES